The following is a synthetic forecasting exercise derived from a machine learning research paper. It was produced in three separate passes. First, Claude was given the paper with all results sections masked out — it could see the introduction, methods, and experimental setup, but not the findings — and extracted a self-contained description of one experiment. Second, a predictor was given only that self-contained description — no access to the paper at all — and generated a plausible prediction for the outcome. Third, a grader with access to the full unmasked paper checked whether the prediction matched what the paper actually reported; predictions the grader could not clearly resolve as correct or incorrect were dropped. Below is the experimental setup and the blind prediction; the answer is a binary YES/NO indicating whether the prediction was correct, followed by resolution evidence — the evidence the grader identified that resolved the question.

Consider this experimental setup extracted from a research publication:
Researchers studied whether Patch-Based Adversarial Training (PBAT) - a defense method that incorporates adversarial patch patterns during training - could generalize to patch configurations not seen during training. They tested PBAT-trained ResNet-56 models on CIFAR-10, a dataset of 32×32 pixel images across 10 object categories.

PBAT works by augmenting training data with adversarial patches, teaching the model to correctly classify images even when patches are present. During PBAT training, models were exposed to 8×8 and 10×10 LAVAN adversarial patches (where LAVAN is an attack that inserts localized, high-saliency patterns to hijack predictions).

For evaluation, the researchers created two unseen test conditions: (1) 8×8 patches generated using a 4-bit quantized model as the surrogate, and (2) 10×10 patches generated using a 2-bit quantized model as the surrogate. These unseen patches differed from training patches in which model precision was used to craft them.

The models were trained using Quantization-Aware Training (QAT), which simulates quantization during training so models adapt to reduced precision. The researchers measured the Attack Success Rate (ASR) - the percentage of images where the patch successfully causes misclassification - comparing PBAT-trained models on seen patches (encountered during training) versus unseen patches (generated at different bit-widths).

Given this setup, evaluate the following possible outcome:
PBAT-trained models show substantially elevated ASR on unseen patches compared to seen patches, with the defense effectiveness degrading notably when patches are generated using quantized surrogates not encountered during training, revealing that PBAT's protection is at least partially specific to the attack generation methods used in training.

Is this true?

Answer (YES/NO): YES